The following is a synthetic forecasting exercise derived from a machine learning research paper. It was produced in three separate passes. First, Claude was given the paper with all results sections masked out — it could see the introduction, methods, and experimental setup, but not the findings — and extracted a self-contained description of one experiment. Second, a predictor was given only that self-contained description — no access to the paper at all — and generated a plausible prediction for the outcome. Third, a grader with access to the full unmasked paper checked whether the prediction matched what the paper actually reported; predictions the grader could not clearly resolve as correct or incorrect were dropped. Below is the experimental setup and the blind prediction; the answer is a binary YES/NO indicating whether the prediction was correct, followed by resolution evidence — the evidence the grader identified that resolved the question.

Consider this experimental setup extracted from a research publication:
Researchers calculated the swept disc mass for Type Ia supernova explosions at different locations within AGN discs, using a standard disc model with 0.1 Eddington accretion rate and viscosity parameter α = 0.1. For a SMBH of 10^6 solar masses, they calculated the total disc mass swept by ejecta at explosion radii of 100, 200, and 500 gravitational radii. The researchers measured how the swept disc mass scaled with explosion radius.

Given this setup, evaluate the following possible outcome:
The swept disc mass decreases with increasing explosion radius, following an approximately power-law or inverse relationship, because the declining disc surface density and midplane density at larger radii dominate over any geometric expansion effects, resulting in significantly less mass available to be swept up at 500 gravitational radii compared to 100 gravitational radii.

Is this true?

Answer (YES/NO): NO